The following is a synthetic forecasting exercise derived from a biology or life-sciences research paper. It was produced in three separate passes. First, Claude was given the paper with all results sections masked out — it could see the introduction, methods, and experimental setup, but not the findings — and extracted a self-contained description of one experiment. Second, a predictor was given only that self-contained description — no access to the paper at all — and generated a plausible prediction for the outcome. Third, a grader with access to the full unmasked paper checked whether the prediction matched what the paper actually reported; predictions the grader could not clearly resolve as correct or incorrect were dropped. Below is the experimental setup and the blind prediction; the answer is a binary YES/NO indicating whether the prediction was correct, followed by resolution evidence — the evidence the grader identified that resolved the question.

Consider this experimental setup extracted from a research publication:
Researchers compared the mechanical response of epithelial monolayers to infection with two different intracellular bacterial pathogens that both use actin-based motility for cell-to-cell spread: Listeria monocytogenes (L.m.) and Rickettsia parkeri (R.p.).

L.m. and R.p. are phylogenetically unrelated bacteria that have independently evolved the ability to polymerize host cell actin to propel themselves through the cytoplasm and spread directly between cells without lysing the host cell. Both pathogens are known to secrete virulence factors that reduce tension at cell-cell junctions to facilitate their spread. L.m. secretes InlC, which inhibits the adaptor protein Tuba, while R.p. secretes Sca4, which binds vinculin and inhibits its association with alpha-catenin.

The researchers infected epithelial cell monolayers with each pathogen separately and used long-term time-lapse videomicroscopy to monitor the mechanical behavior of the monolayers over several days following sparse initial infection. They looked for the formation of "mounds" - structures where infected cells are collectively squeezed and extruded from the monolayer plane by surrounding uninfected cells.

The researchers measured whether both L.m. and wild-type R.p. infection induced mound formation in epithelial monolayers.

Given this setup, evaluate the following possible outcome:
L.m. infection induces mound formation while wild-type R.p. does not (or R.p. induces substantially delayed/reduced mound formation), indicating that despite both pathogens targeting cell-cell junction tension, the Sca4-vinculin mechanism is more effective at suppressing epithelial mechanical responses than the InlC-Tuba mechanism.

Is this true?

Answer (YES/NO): NO